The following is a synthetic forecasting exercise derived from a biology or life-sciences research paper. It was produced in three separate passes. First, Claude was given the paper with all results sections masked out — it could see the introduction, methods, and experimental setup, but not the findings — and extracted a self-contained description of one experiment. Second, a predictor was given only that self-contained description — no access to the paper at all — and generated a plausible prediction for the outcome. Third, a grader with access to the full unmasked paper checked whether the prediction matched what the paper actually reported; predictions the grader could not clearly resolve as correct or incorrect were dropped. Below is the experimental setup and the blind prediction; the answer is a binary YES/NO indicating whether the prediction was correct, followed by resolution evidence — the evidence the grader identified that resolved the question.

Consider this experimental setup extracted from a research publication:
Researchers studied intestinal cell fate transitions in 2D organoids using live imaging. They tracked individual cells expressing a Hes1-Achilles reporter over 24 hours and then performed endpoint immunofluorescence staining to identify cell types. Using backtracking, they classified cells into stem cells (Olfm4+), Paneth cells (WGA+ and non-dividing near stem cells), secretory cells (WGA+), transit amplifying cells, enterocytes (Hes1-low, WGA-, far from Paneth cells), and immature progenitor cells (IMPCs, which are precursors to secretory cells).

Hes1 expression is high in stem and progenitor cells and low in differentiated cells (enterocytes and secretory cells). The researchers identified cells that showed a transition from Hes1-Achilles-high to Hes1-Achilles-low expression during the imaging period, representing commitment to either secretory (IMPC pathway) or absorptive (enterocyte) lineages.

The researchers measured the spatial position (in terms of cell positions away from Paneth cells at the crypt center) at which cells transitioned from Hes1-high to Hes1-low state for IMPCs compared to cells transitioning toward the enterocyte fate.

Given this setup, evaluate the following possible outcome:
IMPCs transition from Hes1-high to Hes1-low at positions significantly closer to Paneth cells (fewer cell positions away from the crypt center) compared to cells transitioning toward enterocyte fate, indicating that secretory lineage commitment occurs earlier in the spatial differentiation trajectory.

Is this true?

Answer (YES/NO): YES